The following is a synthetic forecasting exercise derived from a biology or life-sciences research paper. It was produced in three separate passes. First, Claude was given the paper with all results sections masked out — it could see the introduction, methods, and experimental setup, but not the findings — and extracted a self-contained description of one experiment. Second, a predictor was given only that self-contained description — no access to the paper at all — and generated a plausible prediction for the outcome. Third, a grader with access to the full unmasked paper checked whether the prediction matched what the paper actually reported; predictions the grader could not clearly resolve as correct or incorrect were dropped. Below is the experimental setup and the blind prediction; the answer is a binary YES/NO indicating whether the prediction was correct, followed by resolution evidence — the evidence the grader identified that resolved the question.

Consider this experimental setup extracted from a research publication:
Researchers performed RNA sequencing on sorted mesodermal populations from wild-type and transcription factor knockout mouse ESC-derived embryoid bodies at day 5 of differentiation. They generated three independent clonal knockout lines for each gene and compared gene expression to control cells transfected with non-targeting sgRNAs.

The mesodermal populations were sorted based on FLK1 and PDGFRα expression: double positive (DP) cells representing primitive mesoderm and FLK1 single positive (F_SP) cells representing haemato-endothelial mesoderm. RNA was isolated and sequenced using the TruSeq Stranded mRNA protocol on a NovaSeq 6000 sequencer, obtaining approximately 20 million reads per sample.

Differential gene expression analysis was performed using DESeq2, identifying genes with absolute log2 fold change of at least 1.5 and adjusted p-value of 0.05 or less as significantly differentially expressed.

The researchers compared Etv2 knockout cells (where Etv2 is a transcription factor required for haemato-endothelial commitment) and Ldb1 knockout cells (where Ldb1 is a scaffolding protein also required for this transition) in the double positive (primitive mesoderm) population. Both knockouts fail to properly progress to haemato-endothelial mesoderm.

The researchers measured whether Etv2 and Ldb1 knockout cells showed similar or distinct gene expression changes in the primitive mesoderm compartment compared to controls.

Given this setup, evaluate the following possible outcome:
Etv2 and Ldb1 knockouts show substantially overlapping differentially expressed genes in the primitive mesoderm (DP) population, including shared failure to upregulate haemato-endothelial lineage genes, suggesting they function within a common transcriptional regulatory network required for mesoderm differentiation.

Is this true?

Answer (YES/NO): NO